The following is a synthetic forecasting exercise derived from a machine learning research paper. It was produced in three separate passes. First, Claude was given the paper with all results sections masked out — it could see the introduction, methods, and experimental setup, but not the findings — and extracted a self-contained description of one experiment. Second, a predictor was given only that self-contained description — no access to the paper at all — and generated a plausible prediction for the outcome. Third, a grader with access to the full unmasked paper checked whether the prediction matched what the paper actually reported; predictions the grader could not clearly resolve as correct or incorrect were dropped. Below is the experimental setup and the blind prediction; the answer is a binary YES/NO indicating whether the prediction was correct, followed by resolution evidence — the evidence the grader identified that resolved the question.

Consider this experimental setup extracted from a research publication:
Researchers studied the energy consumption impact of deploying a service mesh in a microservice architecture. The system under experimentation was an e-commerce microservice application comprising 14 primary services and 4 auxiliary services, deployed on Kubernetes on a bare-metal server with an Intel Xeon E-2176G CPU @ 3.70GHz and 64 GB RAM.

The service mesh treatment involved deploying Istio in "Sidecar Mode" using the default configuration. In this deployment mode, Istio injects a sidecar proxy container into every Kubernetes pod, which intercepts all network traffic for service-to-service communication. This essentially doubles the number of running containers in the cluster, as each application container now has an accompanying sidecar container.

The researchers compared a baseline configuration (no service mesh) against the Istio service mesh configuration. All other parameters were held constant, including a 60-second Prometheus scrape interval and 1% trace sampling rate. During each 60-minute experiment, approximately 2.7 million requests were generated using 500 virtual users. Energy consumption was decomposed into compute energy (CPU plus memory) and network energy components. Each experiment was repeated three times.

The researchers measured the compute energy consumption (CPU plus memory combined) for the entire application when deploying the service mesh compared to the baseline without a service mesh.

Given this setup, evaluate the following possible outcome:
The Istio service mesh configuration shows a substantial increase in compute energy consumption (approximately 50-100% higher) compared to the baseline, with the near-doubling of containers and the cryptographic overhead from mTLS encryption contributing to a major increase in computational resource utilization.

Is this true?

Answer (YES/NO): NO